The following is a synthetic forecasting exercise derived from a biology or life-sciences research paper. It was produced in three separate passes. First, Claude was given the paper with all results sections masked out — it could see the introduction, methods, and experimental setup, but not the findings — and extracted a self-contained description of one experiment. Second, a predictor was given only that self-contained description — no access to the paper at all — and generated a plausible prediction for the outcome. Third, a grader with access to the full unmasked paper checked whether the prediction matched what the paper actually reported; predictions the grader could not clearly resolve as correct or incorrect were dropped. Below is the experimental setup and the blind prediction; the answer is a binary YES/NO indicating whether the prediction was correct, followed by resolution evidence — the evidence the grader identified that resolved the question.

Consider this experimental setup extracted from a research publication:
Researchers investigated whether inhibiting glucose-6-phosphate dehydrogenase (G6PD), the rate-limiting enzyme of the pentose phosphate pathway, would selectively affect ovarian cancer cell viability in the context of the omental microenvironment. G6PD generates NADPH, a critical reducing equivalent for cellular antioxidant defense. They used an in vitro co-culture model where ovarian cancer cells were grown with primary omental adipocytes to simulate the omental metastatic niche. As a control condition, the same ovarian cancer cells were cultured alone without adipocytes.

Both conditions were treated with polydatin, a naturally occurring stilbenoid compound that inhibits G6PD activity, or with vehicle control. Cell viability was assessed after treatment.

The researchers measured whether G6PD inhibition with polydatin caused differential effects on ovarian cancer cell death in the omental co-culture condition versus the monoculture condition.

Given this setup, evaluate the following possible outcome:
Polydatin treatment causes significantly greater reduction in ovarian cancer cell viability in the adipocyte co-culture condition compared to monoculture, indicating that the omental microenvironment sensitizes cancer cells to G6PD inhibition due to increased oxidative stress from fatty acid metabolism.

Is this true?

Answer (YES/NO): YES